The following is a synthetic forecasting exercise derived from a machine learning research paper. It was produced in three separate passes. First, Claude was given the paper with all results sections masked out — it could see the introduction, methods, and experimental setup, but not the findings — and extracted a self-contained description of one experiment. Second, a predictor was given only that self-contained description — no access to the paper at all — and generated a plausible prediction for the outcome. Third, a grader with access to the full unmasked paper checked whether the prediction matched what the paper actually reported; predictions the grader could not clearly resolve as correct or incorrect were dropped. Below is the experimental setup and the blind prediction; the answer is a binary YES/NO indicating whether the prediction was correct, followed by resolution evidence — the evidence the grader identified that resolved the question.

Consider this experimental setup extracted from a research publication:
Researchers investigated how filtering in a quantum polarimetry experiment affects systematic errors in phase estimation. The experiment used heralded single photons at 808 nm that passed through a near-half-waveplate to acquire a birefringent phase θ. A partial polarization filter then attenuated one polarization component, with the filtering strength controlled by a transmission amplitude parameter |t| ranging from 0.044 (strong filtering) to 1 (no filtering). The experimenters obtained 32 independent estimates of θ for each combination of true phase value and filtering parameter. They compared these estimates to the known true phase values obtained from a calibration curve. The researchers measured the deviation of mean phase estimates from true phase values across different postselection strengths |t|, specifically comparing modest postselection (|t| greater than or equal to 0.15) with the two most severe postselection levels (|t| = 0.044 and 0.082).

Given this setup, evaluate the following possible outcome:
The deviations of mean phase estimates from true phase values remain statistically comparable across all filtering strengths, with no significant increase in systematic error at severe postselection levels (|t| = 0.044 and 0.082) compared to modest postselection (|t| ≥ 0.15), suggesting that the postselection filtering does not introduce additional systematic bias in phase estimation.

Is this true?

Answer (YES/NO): NO